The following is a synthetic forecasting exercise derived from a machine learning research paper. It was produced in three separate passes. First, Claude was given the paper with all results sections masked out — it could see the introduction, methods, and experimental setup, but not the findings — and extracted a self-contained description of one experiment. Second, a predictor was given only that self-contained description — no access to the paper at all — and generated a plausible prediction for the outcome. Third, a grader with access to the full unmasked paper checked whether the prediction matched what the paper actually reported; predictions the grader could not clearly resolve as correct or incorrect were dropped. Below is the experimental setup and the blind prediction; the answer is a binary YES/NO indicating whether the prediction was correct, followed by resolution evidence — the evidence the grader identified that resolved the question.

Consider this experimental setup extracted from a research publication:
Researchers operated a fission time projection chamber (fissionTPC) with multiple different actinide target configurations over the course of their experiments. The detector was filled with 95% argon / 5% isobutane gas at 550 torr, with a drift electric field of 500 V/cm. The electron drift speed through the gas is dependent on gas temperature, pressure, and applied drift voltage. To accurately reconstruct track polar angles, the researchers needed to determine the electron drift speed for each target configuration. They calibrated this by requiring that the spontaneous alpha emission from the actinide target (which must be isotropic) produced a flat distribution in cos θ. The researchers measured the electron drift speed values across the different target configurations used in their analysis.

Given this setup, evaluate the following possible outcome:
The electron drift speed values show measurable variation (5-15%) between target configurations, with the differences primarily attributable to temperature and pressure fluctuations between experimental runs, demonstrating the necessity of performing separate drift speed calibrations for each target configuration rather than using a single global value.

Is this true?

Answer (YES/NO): YES